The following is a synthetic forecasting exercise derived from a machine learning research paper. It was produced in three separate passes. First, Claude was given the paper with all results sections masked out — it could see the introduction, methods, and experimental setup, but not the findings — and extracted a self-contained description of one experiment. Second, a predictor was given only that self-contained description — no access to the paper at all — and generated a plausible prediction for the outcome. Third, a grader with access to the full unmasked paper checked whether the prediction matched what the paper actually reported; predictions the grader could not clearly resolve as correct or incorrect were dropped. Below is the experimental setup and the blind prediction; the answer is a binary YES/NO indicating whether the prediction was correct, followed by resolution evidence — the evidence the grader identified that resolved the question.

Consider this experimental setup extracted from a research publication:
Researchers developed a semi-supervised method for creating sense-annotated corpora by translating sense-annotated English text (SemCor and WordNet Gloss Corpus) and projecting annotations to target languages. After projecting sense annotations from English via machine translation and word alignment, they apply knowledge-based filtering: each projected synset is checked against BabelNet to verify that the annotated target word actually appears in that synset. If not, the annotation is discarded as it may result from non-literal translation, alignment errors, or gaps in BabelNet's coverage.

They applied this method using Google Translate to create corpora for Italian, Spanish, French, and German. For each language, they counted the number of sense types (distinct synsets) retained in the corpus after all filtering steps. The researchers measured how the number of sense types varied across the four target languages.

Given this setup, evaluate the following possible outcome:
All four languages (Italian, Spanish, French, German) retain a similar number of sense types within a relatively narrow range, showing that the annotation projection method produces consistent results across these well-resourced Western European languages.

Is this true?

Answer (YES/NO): NO